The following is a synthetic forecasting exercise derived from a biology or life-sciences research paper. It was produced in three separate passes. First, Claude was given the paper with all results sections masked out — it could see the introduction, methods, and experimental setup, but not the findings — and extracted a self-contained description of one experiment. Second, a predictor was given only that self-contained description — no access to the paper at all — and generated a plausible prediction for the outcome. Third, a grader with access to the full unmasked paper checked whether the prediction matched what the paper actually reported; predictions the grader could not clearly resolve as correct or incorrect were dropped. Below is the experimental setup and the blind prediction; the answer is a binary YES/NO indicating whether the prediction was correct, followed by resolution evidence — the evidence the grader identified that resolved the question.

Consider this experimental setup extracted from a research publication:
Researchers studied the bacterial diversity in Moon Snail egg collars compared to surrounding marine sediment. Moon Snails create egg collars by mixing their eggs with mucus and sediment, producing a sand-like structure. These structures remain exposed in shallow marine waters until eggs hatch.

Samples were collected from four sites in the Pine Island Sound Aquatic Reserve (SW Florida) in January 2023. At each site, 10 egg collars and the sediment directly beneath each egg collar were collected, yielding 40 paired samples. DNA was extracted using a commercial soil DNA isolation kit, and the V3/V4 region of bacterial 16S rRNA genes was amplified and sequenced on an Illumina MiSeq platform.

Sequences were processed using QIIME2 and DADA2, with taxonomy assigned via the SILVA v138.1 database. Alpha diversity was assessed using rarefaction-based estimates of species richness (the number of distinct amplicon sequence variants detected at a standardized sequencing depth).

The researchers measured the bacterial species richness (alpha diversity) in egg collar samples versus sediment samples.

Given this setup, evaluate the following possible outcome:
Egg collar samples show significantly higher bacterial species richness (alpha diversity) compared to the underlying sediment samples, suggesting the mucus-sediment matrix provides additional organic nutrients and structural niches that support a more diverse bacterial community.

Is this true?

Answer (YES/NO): NO